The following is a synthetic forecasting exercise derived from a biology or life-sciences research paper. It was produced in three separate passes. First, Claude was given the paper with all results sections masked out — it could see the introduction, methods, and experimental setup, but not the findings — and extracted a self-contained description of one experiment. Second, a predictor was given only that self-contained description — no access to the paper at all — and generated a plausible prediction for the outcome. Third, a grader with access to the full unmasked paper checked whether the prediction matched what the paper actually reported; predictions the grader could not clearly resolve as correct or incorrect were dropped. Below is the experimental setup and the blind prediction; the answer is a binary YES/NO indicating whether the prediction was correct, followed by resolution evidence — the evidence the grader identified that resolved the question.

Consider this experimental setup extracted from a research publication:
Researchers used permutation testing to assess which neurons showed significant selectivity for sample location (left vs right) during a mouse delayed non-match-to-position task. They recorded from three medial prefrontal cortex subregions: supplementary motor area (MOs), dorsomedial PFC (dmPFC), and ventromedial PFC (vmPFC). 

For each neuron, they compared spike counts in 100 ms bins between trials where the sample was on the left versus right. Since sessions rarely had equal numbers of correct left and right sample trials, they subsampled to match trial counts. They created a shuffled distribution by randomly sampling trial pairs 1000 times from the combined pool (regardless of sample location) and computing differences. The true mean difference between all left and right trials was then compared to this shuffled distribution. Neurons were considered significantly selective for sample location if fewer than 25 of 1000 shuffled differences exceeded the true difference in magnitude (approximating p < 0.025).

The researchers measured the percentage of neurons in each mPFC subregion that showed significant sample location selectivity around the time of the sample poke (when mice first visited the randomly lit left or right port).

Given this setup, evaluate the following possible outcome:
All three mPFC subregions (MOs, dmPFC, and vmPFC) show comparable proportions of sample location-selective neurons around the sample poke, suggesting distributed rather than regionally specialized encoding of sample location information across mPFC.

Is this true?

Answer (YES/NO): NO